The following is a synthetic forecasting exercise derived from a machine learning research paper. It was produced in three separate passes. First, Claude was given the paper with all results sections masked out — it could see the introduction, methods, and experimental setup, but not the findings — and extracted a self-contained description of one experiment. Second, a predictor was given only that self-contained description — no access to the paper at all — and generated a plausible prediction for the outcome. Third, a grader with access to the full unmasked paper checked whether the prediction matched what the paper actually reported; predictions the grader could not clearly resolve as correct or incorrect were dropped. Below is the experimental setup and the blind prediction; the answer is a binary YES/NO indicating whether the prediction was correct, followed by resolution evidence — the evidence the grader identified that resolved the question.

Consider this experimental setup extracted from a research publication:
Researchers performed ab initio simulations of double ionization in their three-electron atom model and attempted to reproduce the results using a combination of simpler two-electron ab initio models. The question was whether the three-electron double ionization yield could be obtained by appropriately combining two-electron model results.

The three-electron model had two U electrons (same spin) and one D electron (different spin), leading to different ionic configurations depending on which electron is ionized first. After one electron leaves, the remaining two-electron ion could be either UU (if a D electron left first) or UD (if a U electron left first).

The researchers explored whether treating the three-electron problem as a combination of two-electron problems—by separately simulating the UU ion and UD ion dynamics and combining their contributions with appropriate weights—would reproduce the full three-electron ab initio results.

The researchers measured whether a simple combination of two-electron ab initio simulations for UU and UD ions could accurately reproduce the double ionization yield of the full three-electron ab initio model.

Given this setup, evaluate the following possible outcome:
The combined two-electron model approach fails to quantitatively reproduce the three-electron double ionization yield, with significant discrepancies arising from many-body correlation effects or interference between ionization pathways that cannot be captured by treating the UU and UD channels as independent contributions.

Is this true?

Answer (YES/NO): YES